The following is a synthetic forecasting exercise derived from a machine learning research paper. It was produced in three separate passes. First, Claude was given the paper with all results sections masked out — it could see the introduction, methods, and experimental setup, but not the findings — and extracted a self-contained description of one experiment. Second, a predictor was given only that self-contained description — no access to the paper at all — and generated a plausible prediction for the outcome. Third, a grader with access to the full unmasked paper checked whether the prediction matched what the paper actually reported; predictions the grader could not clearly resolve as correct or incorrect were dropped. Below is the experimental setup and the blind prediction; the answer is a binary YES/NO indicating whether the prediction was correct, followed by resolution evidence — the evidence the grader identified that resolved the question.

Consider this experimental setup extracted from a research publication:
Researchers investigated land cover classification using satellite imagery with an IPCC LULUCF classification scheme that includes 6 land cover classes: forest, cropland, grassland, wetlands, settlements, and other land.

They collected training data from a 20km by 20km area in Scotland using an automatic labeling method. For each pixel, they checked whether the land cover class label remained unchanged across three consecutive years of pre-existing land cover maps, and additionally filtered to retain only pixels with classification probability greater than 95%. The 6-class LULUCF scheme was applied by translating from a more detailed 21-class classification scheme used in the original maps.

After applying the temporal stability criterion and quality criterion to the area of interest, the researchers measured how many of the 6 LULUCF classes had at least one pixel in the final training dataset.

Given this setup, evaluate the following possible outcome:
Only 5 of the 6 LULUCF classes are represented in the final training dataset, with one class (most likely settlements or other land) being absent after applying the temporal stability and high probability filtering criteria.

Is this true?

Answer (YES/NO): NO